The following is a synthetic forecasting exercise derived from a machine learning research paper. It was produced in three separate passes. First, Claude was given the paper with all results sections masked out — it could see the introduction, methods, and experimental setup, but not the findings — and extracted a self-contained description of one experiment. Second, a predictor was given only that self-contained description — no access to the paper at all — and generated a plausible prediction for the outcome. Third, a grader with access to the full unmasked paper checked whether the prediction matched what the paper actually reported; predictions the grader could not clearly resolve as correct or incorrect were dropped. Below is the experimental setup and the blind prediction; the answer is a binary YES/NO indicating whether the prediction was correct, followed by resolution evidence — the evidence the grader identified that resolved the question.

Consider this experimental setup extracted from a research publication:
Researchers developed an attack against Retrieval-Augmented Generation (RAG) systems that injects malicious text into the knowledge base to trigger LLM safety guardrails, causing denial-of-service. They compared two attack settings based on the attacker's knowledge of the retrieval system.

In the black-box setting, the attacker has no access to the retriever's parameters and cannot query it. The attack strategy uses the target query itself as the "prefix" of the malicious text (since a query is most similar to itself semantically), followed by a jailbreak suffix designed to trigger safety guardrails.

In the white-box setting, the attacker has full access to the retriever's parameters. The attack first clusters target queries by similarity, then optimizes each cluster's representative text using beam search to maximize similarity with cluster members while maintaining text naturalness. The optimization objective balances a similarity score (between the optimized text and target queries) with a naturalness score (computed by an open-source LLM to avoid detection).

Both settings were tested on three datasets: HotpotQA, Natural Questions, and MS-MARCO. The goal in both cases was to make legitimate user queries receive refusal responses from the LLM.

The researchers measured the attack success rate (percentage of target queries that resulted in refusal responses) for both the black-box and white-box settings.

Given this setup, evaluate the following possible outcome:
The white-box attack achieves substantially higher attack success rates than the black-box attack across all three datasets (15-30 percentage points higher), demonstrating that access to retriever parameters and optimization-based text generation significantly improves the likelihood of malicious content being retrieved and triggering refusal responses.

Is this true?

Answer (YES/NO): NO